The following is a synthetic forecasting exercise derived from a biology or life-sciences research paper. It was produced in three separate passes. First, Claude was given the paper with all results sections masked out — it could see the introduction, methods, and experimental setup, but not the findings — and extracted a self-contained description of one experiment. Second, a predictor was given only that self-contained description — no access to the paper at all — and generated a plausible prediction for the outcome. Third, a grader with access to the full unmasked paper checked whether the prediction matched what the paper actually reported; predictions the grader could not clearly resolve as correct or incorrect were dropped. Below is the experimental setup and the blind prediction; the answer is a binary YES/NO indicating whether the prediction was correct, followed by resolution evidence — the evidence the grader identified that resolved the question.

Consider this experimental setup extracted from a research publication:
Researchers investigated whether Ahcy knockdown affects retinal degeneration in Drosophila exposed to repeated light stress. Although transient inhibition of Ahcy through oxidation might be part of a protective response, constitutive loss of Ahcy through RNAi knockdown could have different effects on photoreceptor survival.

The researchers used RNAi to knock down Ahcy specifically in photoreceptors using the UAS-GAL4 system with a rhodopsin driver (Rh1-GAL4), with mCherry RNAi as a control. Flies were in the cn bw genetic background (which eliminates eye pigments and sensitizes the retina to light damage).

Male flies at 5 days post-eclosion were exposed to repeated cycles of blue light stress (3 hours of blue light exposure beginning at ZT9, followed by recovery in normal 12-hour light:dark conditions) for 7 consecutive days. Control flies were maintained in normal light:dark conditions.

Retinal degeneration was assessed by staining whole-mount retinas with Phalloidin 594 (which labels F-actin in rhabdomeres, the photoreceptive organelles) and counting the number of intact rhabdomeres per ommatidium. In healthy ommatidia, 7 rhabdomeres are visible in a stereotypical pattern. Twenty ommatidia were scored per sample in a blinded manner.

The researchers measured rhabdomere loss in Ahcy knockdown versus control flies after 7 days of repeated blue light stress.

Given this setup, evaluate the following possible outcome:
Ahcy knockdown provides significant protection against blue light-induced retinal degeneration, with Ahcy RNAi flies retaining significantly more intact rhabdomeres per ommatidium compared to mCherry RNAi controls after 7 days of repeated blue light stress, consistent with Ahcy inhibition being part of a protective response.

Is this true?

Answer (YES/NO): YES